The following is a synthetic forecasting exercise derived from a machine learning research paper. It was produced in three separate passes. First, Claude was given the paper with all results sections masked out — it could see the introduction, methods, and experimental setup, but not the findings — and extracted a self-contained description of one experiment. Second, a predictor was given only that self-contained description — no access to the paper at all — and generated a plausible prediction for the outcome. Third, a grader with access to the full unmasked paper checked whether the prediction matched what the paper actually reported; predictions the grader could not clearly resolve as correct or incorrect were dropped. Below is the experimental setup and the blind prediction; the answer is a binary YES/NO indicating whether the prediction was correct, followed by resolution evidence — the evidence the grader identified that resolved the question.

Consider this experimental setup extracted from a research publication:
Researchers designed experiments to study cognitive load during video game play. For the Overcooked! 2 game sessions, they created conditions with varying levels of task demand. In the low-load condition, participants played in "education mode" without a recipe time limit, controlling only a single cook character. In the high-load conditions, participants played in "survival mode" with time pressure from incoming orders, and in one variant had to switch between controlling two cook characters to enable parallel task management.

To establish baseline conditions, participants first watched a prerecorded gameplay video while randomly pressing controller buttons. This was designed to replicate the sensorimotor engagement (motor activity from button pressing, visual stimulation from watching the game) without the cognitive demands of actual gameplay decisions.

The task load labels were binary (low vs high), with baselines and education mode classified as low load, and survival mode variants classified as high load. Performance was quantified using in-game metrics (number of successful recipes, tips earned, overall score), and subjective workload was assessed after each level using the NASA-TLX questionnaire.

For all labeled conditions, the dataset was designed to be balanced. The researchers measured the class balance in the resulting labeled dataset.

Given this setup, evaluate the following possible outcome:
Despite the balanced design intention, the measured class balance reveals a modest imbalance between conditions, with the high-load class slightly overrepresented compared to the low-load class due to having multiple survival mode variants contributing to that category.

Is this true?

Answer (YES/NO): NO